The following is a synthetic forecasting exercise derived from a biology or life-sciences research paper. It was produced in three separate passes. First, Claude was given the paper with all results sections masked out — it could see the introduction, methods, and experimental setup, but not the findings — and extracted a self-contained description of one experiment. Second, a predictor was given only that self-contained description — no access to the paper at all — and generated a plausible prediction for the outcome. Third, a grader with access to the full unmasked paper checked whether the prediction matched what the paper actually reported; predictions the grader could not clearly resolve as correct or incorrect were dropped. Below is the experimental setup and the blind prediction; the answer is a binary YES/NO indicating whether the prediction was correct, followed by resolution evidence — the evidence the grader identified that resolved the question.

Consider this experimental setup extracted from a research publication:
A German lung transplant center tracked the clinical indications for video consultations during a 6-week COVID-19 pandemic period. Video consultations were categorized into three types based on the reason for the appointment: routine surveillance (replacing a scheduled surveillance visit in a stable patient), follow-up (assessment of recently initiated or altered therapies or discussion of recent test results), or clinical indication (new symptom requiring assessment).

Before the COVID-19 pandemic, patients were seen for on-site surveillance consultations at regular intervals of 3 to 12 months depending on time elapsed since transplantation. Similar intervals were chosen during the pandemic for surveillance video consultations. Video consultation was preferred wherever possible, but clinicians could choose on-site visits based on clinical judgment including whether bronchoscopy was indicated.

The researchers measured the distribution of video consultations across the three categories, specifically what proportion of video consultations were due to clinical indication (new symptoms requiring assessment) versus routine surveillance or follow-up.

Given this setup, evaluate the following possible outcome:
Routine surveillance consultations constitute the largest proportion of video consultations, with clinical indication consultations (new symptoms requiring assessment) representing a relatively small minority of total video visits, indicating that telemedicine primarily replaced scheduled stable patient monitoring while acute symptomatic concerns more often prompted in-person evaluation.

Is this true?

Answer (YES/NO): NO